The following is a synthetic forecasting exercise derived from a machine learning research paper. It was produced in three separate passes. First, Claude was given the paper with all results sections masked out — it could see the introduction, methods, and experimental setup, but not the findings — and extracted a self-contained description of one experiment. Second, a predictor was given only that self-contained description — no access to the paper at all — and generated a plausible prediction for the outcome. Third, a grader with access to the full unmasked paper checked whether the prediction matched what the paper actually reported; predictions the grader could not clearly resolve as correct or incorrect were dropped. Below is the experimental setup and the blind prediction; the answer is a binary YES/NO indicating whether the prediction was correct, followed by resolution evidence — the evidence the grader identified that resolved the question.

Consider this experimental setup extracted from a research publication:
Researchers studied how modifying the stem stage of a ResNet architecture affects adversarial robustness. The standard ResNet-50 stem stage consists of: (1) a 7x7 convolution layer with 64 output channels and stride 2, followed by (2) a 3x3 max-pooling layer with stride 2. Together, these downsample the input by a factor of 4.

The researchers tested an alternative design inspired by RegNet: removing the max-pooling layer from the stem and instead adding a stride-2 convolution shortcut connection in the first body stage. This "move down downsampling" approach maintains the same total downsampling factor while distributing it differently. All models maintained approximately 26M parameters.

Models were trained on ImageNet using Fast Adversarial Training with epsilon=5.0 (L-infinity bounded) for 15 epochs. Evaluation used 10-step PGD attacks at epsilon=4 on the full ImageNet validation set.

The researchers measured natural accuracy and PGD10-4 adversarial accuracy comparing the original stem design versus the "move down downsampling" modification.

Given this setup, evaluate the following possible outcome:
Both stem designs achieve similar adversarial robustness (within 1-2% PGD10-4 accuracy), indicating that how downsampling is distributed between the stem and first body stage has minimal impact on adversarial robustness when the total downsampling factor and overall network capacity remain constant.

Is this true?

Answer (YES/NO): NO